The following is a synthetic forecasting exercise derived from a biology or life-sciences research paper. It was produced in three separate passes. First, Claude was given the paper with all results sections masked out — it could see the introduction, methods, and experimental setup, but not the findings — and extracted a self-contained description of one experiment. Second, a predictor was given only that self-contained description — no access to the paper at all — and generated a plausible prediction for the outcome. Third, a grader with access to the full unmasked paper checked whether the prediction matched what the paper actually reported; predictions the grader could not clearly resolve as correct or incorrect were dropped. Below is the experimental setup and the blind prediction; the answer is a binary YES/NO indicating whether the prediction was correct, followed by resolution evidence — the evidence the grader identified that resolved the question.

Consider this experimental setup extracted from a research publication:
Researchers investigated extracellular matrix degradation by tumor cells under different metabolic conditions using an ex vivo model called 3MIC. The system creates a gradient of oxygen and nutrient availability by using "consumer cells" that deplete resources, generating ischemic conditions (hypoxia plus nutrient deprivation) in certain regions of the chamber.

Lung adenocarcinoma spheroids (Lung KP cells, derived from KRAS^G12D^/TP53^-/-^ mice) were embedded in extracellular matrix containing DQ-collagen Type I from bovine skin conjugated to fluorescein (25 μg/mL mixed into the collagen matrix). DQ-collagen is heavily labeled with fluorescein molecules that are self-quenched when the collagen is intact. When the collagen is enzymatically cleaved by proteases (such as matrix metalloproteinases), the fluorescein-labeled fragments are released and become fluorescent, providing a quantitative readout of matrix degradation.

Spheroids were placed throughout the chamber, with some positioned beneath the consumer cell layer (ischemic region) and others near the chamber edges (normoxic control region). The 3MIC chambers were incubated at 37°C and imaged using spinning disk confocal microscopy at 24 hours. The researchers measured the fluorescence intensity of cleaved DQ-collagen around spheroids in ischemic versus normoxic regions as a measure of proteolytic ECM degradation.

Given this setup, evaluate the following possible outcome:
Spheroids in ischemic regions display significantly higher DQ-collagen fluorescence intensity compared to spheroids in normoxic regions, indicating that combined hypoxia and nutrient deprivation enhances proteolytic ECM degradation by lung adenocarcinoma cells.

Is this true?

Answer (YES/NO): YES